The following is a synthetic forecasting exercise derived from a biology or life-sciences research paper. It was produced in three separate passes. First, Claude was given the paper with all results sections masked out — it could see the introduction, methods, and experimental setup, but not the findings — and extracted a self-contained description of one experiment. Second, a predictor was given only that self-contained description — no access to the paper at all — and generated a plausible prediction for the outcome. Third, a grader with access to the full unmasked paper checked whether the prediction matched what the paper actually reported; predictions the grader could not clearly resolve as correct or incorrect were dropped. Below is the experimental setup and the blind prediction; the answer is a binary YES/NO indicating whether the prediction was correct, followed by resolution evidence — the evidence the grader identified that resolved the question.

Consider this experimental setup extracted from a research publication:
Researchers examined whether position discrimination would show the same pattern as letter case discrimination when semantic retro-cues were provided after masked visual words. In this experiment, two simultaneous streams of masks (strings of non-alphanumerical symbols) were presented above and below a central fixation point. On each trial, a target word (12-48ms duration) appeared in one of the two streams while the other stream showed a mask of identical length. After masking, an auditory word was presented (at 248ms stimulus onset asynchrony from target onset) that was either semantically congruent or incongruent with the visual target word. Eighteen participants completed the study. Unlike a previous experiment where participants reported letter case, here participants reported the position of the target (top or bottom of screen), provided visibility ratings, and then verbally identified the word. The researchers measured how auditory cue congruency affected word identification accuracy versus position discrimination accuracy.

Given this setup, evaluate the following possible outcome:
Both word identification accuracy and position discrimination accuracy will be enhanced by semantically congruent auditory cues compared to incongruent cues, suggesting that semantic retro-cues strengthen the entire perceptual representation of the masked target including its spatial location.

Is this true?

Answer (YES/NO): NO